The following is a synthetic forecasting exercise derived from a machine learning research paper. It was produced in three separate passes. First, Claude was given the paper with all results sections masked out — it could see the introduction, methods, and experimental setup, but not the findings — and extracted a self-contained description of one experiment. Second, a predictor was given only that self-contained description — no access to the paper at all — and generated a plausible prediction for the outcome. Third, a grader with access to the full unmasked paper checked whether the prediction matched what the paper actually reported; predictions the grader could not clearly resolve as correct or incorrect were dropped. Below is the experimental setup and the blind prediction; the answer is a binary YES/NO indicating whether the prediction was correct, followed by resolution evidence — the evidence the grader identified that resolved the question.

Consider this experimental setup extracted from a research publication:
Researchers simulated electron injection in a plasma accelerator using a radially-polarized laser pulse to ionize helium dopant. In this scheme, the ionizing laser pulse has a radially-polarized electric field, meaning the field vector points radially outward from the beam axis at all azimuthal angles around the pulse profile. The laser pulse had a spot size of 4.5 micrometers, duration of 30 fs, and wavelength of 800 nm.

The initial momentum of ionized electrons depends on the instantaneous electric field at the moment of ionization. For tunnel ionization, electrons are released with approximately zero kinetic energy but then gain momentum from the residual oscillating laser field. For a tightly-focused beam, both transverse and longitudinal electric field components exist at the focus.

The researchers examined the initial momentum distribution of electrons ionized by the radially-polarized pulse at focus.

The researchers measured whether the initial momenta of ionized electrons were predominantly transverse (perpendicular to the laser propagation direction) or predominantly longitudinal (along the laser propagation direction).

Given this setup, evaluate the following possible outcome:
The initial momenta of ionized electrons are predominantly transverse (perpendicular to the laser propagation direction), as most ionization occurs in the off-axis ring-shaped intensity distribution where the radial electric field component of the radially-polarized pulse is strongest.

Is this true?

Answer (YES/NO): YES